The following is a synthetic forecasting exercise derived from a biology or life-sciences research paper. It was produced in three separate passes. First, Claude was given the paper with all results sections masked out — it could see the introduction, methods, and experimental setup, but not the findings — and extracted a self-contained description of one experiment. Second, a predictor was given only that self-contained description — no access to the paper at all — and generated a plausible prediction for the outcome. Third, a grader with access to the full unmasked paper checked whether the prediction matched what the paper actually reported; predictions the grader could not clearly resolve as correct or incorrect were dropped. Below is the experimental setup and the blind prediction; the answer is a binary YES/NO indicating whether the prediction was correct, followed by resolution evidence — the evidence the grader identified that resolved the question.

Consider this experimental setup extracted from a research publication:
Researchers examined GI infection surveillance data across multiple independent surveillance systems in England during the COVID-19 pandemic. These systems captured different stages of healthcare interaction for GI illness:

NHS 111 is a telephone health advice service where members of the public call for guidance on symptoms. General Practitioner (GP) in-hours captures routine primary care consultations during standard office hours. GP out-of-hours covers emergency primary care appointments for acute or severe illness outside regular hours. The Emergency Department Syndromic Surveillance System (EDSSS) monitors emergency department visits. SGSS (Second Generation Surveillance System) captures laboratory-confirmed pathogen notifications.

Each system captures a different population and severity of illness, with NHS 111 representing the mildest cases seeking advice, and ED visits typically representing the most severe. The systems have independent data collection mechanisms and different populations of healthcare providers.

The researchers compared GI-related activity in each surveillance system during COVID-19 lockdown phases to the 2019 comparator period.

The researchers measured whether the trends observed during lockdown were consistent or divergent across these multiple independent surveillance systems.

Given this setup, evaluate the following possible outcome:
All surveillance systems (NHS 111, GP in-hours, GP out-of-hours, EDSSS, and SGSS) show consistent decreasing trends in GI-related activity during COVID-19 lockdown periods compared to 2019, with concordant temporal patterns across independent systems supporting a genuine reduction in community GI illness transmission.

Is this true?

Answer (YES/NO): YES